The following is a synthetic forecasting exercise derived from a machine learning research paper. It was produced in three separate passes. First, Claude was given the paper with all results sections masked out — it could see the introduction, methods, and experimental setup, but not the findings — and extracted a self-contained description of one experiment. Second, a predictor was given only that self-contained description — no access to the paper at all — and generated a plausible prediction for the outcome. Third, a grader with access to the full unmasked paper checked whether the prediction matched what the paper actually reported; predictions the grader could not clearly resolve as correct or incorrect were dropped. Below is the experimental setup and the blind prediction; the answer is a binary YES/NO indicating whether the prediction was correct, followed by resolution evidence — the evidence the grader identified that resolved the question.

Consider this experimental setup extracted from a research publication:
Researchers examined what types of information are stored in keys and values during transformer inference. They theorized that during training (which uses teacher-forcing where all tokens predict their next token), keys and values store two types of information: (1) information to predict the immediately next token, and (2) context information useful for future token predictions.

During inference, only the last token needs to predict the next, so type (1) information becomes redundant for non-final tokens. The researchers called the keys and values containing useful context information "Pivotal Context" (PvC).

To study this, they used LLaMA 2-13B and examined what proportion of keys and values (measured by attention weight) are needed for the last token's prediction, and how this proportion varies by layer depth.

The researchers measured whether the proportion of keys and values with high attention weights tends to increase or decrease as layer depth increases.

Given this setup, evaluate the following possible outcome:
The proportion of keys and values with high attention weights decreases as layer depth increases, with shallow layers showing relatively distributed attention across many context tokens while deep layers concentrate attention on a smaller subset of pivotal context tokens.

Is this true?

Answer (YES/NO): YES